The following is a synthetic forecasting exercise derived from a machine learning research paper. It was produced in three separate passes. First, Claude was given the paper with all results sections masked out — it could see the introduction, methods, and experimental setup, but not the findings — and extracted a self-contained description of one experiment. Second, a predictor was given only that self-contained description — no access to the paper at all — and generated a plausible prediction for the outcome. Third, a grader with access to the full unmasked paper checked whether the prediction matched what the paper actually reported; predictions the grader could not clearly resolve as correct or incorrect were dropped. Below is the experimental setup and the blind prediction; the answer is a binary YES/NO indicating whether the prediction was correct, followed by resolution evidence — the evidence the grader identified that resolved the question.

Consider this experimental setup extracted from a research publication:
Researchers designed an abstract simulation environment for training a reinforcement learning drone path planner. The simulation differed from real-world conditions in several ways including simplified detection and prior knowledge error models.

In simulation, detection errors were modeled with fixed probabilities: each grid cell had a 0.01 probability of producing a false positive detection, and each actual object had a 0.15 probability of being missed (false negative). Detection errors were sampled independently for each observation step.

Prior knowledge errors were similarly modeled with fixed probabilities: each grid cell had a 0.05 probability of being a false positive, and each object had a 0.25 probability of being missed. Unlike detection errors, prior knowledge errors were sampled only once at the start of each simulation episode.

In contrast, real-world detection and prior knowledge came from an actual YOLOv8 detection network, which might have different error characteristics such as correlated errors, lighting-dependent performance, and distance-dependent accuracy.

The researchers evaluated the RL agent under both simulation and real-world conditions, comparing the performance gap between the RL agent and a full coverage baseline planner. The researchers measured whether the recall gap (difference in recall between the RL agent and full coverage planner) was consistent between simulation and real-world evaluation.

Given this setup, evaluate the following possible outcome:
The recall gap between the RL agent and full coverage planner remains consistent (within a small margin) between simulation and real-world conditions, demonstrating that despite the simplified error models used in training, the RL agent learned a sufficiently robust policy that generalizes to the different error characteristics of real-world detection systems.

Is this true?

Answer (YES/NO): NO